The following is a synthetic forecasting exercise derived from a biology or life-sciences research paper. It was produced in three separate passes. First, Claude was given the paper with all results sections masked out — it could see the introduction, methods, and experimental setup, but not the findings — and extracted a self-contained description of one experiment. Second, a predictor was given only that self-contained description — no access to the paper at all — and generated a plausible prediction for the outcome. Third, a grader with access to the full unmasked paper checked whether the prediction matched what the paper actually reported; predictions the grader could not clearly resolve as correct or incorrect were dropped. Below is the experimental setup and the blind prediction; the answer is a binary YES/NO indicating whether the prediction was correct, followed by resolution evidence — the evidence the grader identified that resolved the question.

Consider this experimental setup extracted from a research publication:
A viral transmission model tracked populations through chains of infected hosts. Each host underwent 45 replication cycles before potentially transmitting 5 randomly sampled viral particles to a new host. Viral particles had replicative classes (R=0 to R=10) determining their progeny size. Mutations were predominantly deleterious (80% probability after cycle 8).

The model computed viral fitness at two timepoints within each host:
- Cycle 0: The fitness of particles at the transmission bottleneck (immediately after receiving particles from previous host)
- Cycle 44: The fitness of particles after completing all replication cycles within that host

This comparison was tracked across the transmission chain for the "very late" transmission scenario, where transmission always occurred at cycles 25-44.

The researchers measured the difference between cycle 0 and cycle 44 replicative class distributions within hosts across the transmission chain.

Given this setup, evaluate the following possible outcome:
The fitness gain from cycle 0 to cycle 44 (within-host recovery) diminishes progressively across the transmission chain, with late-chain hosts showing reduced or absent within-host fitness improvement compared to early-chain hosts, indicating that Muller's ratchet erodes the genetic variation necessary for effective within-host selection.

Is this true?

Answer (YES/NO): NO